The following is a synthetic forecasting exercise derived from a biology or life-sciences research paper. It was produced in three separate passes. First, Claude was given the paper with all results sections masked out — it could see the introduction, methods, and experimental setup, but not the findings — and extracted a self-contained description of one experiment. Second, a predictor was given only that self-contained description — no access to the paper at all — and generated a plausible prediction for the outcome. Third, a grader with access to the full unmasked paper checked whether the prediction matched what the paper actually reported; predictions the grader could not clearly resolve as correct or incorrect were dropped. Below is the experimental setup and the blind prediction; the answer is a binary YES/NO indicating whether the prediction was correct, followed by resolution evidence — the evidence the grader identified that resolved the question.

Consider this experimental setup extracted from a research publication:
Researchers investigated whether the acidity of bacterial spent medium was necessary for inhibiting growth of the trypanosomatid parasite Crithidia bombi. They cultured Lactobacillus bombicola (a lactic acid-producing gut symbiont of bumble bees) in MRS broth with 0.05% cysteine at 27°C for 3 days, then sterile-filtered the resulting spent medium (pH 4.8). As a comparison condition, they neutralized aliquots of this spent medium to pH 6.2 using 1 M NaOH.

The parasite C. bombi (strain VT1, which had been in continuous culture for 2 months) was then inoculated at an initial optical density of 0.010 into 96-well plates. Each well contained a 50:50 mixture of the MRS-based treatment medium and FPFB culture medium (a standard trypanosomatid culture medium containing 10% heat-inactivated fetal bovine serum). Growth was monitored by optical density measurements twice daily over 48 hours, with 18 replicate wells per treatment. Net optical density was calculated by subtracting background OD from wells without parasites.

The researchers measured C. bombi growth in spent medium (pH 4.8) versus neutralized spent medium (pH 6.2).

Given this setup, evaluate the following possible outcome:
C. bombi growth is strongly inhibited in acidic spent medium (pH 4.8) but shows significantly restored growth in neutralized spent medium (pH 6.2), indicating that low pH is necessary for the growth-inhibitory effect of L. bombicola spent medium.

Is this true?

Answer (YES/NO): YES